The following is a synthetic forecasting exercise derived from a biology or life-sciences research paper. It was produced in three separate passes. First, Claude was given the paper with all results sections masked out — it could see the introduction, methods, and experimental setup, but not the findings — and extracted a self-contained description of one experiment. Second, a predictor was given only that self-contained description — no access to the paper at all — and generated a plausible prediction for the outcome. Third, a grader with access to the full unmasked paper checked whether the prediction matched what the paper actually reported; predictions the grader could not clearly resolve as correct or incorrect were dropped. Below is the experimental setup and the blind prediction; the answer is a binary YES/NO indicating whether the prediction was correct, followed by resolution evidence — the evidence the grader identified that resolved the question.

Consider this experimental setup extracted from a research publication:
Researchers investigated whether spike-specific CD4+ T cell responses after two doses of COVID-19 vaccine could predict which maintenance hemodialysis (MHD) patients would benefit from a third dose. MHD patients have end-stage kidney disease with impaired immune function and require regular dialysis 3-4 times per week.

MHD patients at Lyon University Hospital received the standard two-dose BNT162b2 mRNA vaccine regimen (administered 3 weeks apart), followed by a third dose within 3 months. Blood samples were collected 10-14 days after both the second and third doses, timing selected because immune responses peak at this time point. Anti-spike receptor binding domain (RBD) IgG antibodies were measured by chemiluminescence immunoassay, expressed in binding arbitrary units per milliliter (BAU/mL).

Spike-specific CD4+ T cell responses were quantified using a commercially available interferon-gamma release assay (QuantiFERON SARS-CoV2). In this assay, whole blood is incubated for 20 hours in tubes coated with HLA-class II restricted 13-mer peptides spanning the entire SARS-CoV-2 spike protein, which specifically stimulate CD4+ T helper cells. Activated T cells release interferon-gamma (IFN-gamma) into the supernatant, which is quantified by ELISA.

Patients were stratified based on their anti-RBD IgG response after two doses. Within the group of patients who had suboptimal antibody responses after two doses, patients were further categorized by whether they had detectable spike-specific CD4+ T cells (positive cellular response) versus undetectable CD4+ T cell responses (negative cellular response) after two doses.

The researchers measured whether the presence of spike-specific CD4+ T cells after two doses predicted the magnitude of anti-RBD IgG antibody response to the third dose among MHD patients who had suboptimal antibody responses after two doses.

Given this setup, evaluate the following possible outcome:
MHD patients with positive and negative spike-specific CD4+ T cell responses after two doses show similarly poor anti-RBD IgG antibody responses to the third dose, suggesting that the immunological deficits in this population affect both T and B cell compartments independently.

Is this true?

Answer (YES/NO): NO